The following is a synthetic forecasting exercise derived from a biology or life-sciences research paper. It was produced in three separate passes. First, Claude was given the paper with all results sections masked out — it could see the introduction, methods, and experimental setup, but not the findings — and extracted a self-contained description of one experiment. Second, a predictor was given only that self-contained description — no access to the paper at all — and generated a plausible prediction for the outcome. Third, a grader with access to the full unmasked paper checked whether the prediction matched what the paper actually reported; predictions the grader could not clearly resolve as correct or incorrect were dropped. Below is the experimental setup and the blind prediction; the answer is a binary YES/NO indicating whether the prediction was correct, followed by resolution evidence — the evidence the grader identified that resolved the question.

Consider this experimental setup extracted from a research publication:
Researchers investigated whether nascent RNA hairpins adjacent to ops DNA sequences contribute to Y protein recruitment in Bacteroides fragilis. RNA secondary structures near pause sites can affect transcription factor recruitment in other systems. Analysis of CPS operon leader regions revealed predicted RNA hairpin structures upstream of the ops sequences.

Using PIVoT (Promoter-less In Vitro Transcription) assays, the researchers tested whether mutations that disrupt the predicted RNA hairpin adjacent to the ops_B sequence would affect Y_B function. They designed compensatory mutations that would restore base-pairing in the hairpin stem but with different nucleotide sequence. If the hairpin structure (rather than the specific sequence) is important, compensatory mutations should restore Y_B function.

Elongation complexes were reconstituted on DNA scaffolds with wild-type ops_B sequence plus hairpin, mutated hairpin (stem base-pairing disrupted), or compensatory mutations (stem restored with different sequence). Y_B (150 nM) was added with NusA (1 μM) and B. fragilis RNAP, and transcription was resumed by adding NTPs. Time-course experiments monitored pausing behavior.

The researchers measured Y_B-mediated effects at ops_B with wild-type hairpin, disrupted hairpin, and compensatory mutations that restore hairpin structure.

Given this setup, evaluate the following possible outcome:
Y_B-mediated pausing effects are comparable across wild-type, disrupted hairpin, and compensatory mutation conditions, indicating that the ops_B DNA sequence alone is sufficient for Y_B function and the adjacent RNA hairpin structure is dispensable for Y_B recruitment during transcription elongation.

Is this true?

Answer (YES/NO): YES